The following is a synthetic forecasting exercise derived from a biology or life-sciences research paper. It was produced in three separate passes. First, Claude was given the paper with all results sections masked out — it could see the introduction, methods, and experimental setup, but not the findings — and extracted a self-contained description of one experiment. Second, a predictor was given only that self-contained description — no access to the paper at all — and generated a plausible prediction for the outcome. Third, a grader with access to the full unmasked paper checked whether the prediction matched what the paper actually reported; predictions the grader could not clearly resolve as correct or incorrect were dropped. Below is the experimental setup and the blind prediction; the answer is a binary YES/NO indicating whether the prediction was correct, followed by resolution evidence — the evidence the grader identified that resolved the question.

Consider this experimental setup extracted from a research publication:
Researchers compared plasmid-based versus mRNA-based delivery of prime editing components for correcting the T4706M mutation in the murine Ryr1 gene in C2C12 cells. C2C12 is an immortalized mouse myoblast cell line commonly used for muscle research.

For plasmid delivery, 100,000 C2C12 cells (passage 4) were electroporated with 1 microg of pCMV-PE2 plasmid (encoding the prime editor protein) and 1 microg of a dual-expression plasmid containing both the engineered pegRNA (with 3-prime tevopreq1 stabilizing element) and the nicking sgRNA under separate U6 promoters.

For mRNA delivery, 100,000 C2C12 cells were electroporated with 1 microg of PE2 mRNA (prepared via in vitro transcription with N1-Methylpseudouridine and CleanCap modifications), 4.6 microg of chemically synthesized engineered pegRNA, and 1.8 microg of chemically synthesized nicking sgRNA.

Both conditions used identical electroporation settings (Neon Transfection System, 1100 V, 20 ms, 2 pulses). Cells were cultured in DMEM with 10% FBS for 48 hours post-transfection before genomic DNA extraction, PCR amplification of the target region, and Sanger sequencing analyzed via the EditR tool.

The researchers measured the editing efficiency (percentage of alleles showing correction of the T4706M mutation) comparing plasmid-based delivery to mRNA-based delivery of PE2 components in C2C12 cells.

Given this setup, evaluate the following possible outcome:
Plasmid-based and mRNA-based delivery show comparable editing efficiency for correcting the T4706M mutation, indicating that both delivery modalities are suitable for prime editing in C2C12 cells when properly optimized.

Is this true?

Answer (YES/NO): NO